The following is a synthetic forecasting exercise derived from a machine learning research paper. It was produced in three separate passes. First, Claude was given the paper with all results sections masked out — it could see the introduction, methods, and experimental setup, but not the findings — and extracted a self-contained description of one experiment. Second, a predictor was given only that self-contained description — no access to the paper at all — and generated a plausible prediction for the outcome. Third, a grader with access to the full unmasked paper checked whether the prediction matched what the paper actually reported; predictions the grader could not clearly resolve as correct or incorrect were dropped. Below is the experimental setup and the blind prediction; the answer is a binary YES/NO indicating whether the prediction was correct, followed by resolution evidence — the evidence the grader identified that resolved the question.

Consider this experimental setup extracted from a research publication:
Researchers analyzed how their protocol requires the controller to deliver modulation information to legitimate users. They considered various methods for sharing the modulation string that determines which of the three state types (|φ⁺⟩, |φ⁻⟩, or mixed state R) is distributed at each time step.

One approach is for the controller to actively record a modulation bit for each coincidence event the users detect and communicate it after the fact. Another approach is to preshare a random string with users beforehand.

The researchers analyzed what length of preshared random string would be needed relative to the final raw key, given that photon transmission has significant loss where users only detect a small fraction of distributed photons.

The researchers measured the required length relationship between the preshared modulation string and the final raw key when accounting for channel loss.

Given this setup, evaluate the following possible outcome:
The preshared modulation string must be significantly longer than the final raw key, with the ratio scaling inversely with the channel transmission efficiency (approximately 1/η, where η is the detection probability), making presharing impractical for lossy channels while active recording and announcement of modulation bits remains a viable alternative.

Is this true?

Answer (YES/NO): NO